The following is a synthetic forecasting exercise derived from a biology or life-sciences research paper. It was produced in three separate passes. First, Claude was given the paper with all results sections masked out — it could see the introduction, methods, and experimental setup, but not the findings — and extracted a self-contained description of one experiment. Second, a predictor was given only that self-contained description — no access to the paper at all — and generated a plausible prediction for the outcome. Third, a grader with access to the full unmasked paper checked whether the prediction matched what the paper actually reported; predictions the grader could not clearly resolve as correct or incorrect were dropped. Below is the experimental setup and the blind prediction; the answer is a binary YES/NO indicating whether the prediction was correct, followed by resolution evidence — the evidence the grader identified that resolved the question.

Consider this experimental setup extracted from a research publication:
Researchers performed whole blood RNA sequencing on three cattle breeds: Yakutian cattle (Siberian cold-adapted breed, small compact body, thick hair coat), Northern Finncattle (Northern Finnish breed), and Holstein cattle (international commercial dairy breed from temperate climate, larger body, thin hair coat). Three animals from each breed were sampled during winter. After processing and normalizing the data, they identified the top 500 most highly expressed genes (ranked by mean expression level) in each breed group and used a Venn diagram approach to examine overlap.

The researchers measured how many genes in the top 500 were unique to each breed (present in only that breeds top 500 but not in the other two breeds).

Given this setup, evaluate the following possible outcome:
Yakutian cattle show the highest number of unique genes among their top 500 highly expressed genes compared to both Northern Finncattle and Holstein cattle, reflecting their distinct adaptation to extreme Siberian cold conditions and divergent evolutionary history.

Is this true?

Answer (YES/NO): NO